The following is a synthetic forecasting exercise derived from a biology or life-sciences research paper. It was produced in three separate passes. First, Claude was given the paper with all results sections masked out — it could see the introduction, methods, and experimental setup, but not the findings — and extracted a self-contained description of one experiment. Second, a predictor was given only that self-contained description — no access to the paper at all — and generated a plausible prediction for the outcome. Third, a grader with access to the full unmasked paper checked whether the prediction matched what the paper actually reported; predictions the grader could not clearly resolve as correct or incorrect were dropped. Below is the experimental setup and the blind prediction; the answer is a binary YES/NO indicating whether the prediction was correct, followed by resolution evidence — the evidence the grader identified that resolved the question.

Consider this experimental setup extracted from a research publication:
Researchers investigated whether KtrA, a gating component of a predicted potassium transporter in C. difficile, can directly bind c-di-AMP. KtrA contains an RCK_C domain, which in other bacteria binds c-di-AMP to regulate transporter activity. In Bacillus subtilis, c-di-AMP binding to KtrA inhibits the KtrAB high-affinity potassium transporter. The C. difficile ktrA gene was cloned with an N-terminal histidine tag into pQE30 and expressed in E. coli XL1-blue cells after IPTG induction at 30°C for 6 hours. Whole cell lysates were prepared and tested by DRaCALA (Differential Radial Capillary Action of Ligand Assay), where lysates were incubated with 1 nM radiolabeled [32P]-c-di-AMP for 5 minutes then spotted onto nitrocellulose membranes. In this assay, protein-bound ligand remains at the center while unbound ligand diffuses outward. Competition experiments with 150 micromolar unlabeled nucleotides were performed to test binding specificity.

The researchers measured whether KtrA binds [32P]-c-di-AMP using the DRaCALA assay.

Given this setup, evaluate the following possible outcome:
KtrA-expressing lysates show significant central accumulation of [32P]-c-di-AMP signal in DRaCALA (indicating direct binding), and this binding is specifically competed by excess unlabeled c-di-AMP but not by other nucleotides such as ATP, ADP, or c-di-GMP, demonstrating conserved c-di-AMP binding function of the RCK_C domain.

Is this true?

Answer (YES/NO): YES